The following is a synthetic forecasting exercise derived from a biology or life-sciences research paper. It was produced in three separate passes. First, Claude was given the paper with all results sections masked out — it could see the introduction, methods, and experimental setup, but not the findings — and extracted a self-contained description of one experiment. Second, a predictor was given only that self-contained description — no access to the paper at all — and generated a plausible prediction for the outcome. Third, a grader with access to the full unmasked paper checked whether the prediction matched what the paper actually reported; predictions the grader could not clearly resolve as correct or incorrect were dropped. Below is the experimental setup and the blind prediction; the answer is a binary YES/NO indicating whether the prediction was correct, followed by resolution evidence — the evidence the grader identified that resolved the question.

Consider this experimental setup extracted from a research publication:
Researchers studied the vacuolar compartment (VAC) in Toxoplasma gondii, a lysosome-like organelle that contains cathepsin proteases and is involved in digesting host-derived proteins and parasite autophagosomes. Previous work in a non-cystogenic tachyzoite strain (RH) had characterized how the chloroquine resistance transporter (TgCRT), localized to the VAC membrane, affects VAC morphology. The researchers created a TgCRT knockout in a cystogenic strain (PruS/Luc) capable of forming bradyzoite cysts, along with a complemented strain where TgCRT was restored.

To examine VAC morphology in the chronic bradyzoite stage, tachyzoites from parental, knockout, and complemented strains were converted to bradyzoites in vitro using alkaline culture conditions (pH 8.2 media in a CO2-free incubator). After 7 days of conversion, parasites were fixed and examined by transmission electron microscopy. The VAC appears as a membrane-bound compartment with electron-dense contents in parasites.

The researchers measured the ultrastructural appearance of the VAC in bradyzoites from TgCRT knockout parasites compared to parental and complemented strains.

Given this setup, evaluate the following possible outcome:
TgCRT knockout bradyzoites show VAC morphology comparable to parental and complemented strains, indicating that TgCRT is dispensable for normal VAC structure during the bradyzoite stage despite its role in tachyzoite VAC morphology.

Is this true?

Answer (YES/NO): NO